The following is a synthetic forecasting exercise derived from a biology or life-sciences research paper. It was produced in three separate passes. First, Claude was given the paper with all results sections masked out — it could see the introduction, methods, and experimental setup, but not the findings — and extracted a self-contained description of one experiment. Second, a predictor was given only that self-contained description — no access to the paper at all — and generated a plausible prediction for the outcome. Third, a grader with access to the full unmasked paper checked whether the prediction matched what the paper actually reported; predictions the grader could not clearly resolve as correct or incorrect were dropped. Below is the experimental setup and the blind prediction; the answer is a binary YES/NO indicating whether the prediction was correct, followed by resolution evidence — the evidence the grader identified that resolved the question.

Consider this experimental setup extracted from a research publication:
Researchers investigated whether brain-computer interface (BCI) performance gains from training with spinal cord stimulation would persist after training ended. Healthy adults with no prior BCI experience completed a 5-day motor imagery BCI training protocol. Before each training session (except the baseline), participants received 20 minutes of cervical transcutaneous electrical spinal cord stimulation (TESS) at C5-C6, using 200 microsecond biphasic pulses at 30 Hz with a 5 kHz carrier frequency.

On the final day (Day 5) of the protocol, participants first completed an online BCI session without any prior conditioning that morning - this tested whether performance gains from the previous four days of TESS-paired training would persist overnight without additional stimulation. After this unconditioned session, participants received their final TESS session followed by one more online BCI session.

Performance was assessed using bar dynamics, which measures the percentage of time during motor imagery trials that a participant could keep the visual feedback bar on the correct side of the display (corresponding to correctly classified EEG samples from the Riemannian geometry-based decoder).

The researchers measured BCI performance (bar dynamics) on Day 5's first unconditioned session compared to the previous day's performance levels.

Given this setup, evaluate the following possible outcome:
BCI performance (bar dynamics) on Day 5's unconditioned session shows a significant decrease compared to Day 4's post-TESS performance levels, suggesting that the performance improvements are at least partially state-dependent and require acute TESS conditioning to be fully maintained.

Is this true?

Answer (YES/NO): NO